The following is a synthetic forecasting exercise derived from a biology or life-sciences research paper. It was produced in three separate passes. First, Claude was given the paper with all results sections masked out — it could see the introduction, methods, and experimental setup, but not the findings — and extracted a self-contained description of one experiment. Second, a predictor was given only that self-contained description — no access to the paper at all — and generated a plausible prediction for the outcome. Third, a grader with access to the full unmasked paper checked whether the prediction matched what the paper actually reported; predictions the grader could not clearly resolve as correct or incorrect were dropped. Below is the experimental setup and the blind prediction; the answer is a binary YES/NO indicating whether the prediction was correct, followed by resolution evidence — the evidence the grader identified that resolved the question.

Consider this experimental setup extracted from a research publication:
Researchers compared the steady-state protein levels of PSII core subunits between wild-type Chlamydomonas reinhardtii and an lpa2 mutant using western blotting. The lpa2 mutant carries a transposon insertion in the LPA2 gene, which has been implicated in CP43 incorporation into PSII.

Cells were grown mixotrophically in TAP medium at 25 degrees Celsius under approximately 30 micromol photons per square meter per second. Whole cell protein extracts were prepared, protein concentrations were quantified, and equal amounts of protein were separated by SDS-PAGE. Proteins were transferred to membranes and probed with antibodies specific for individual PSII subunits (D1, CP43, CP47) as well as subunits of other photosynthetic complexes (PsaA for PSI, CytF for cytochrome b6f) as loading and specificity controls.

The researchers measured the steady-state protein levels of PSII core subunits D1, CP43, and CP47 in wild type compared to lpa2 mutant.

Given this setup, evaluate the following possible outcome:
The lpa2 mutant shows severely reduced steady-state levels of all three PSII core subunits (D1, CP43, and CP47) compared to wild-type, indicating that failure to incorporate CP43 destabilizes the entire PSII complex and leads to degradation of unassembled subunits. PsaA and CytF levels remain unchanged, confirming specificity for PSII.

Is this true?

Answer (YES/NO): YES